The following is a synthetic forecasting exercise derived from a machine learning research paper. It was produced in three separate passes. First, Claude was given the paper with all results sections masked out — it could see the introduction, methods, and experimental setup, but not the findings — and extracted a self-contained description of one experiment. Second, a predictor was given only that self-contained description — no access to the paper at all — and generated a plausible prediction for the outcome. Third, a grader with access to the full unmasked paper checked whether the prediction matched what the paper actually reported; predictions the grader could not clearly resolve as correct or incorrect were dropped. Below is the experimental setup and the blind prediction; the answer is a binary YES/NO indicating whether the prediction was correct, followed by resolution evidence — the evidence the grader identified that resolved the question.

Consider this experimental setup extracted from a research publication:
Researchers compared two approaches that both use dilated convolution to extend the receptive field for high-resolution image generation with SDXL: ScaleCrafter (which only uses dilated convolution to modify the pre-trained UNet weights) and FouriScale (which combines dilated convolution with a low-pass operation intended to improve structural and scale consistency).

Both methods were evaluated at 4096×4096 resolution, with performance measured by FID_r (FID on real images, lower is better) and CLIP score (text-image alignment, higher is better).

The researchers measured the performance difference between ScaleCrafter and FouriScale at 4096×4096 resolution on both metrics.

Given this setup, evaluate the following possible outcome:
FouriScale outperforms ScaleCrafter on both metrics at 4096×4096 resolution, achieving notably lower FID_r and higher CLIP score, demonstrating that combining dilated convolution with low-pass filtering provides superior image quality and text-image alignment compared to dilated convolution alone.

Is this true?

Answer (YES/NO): YES